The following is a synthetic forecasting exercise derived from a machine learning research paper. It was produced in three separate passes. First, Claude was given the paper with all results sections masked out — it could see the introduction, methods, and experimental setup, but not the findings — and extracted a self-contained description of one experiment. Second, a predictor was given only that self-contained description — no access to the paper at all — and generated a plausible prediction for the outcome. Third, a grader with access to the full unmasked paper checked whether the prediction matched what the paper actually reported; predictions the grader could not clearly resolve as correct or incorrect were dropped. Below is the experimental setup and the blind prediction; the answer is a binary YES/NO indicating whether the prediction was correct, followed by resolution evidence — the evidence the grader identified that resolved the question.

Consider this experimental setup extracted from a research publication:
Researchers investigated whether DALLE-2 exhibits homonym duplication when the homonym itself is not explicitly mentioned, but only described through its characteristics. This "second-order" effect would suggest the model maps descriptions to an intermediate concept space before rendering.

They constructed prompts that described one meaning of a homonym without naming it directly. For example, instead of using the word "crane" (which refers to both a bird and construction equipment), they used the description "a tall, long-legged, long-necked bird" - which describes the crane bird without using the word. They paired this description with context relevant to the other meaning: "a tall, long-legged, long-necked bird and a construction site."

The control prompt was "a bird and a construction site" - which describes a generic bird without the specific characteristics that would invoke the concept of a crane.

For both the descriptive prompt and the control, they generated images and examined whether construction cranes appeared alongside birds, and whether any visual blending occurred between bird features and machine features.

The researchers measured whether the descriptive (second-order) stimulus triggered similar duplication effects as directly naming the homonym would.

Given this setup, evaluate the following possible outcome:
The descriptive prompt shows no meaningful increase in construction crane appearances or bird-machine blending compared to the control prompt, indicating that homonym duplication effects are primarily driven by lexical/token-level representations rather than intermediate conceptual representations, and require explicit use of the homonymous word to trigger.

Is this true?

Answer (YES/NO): NO